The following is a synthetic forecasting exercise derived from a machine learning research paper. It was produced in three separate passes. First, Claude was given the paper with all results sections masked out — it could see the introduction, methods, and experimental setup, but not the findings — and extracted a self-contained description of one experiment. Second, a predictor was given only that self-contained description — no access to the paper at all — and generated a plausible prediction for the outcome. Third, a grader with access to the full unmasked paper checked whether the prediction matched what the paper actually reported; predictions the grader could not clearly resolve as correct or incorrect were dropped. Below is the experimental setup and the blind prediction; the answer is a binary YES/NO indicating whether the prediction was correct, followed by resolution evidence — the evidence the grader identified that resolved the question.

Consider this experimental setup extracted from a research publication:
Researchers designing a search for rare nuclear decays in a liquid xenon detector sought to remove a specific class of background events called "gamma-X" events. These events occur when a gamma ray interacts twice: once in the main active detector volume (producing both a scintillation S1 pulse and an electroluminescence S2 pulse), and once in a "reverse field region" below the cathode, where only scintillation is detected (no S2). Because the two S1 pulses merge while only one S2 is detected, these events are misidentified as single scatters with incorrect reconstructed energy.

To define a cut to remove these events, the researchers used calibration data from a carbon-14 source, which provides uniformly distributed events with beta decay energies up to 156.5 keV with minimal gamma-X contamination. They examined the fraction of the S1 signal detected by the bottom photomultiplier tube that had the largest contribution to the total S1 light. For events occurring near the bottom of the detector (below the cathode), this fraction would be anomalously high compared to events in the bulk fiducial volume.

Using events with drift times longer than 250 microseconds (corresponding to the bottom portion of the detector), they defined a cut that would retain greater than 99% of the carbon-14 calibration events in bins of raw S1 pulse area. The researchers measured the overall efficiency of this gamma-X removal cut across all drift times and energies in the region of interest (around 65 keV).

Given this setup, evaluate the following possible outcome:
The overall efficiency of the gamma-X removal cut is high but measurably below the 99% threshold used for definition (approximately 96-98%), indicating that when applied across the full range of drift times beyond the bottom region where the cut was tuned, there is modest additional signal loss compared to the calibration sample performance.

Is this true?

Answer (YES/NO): NO